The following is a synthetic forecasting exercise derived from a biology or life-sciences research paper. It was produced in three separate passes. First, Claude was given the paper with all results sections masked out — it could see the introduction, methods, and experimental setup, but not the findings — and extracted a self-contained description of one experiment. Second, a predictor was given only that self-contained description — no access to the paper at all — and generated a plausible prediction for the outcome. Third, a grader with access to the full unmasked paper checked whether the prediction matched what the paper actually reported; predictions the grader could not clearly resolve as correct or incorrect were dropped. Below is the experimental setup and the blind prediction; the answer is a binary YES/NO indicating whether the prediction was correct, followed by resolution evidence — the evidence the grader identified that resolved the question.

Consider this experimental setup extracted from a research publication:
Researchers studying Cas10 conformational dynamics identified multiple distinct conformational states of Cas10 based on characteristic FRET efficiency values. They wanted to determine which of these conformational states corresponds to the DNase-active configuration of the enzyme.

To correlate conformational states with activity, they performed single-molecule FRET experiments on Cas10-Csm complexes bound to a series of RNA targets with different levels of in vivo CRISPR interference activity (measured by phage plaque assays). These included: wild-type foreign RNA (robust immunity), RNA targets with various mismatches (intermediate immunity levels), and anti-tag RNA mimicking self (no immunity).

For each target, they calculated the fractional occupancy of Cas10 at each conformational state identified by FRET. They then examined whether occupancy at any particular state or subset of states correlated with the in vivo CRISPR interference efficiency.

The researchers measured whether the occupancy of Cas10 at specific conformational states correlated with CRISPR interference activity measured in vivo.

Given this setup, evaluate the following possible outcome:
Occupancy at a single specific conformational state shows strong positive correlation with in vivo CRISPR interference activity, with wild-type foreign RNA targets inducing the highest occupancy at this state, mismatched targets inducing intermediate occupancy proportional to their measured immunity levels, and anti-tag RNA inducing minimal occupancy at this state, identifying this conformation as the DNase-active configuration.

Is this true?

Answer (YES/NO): YES